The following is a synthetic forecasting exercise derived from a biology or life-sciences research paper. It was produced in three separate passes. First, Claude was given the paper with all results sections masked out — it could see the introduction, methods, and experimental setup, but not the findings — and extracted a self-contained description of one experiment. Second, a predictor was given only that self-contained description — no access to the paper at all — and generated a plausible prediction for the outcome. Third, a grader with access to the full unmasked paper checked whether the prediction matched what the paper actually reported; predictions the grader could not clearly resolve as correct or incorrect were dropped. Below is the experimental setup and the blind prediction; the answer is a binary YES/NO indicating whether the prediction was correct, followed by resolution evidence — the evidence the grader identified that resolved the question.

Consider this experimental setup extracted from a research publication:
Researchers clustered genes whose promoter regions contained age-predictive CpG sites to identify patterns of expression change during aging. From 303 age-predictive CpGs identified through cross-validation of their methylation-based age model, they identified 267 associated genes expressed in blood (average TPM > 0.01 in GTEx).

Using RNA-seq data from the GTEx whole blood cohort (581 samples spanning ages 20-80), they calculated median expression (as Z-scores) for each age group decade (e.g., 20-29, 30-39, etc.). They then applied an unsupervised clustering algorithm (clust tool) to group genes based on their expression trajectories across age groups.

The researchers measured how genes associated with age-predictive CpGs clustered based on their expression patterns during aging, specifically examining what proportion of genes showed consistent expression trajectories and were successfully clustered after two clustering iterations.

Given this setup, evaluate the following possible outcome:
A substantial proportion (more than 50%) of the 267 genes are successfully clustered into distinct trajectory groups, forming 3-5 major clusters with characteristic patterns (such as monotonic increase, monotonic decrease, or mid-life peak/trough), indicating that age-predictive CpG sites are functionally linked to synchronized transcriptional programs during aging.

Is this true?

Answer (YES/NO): YES